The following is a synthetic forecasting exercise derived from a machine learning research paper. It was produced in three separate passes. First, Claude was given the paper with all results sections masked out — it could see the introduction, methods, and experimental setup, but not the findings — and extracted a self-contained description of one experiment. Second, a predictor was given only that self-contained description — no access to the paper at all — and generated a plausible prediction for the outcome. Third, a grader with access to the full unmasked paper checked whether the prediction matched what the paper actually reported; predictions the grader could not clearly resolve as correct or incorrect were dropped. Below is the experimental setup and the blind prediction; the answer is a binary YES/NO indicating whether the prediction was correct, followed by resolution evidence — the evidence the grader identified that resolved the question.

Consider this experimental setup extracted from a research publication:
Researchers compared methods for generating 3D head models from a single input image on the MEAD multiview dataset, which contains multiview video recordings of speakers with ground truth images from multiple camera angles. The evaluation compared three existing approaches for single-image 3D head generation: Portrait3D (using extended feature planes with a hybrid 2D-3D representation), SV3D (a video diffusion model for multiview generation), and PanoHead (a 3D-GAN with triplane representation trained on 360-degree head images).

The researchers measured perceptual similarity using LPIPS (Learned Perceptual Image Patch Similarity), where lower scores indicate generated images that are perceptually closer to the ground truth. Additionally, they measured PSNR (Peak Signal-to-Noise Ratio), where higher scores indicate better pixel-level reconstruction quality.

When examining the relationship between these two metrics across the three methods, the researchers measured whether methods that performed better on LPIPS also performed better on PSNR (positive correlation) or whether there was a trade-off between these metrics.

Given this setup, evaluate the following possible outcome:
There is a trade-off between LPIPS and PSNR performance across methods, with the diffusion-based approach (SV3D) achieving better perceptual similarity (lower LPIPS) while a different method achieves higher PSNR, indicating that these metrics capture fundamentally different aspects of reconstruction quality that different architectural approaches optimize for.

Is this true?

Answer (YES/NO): NO